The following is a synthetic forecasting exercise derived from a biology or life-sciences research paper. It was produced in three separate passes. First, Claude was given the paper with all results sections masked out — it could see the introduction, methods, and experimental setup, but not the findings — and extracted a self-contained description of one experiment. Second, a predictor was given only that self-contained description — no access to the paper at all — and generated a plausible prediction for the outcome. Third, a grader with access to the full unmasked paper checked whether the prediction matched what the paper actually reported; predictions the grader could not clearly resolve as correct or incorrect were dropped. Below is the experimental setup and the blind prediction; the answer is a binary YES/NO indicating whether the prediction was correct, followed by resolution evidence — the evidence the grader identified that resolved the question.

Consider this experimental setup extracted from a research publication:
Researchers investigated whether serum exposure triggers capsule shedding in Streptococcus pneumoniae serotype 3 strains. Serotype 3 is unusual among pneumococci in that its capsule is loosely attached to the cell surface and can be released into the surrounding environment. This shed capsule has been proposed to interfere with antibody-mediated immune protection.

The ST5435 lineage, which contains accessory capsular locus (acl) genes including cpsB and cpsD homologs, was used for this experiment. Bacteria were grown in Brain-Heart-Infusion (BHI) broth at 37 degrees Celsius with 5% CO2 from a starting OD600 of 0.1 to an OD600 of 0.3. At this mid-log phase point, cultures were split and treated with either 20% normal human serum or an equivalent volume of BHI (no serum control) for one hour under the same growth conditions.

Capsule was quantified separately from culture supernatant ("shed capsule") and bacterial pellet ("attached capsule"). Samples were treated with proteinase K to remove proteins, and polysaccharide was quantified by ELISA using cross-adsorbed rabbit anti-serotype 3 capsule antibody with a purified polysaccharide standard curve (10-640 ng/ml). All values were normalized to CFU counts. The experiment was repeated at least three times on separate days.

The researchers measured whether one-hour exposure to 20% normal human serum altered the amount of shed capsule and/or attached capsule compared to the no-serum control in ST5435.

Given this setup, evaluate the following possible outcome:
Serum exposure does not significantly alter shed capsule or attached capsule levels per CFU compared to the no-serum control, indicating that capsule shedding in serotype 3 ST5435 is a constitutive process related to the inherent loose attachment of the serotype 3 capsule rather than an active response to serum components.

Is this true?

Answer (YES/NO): NO